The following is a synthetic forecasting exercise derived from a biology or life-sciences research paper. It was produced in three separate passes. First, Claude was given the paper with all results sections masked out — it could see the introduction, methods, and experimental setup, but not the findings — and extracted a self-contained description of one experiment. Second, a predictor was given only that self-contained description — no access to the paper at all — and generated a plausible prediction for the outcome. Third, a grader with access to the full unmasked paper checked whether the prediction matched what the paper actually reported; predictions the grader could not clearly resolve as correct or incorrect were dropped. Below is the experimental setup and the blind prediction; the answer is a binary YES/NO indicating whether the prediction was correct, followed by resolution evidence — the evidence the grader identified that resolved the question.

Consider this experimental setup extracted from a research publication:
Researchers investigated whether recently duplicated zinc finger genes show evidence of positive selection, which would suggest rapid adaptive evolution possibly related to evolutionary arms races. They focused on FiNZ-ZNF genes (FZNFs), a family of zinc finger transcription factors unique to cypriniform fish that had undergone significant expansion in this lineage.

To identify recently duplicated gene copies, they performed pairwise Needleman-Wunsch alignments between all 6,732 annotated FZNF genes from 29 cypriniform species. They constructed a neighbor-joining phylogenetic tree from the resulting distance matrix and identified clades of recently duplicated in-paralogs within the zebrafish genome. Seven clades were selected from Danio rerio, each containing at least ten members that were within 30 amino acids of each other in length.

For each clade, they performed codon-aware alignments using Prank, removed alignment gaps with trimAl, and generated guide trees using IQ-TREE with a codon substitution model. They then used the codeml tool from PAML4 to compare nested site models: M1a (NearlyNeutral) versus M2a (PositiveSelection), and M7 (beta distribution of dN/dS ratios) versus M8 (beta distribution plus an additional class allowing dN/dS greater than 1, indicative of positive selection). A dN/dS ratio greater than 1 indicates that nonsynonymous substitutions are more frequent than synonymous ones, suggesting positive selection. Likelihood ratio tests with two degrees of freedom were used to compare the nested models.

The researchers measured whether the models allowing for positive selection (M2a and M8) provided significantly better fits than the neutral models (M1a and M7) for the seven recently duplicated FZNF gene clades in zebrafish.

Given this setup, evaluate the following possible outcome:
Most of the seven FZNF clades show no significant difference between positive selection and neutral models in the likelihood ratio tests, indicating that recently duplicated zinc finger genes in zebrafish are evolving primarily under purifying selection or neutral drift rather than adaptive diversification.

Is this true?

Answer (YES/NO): NO